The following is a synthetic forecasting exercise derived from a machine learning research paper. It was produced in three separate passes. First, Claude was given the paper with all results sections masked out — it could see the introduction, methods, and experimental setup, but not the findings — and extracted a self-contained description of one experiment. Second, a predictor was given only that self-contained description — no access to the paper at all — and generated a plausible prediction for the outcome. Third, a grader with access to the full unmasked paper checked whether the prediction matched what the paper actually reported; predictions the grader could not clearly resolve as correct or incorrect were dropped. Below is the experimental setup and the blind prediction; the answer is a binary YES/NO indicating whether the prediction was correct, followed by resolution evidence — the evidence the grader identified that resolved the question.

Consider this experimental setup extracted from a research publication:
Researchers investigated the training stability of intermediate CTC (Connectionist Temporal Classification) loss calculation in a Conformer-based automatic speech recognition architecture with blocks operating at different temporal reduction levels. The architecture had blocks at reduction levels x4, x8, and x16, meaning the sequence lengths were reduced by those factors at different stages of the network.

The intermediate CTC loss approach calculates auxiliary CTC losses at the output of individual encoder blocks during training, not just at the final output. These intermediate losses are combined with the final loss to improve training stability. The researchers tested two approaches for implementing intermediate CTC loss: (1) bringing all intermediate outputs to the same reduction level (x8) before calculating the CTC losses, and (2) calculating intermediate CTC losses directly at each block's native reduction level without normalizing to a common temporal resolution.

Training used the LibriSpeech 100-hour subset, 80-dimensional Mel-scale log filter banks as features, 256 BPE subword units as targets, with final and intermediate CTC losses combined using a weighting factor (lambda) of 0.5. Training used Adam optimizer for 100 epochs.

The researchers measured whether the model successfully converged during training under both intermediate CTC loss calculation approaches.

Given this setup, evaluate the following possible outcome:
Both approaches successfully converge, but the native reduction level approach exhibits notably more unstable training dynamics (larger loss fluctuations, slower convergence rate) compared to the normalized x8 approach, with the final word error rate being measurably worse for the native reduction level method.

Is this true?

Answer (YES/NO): NO